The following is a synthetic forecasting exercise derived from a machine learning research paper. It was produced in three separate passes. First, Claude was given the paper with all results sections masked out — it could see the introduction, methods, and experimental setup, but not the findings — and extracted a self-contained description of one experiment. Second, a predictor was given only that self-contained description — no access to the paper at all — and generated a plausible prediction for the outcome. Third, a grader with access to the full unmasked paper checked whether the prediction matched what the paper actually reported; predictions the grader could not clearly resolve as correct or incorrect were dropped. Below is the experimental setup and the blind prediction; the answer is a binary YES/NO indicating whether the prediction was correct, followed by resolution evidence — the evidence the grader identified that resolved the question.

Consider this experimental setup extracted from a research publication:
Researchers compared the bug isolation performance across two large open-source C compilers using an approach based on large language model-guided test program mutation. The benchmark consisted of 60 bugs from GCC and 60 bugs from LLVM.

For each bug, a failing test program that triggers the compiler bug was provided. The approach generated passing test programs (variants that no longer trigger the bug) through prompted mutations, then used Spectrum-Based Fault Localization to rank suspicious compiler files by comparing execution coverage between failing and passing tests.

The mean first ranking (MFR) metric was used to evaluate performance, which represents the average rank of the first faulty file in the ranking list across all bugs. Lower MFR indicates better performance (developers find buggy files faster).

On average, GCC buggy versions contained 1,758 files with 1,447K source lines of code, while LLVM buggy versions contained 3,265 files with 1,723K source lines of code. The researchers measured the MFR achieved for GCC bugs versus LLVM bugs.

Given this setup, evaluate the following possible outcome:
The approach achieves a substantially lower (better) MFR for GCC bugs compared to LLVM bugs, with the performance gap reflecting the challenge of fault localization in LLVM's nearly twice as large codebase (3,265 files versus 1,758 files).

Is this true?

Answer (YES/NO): NO